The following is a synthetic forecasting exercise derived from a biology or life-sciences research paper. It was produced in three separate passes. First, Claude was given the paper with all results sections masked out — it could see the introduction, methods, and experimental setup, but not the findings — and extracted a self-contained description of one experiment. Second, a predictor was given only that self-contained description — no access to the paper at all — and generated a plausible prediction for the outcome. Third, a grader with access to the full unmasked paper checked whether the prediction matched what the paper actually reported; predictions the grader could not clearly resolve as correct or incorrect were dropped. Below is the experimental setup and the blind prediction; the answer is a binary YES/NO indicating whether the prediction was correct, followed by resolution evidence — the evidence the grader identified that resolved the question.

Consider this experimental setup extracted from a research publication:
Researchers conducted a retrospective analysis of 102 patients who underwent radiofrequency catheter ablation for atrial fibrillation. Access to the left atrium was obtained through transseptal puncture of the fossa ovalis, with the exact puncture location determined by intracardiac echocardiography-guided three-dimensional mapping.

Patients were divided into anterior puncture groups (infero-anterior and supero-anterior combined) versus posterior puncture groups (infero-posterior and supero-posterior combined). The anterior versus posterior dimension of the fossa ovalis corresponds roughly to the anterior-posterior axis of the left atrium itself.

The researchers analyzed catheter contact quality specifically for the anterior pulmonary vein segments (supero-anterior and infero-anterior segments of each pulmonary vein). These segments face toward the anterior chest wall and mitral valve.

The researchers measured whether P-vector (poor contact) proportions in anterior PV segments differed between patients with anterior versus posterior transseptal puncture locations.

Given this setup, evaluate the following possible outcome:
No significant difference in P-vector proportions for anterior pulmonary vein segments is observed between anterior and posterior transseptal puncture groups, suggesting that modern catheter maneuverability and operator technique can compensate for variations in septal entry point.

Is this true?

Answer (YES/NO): NO